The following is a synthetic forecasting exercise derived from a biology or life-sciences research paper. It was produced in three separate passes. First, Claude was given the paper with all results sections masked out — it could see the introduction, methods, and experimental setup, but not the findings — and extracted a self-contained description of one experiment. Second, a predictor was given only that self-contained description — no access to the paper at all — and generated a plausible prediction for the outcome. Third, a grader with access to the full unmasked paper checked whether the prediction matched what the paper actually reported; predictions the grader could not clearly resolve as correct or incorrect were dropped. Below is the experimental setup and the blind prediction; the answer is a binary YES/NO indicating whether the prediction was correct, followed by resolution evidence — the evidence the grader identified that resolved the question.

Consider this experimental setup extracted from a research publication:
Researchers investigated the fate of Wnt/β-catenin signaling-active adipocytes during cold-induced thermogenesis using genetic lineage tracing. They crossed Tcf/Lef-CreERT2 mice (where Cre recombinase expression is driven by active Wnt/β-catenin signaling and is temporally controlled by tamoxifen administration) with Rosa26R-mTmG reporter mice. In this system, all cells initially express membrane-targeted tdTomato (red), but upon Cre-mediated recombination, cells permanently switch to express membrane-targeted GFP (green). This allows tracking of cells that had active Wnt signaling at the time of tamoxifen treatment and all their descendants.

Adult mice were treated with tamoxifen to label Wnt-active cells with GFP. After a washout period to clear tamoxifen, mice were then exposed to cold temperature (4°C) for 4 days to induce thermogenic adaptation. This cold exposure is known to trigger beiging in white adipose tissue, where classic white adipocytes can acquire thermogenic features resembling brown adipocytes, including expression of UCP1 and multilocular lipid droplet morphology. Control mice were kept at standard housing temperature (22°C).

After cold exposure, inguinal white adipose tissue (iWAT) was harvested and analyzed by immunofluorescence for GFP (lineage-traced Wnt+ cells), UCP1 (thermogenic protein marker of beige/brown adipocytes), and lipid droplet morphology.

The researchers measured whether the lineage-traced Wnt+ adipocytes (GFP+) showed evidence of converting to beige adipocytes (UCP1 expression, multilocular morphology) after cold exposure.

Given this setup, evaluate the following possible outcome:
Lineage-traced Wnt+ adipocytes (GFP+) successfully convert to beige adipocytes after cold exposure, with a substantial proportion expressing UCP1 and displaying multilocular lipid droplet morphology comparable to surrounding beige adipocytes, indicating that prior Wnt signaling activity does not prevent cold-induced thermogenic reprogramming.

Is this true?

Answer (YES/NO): YES